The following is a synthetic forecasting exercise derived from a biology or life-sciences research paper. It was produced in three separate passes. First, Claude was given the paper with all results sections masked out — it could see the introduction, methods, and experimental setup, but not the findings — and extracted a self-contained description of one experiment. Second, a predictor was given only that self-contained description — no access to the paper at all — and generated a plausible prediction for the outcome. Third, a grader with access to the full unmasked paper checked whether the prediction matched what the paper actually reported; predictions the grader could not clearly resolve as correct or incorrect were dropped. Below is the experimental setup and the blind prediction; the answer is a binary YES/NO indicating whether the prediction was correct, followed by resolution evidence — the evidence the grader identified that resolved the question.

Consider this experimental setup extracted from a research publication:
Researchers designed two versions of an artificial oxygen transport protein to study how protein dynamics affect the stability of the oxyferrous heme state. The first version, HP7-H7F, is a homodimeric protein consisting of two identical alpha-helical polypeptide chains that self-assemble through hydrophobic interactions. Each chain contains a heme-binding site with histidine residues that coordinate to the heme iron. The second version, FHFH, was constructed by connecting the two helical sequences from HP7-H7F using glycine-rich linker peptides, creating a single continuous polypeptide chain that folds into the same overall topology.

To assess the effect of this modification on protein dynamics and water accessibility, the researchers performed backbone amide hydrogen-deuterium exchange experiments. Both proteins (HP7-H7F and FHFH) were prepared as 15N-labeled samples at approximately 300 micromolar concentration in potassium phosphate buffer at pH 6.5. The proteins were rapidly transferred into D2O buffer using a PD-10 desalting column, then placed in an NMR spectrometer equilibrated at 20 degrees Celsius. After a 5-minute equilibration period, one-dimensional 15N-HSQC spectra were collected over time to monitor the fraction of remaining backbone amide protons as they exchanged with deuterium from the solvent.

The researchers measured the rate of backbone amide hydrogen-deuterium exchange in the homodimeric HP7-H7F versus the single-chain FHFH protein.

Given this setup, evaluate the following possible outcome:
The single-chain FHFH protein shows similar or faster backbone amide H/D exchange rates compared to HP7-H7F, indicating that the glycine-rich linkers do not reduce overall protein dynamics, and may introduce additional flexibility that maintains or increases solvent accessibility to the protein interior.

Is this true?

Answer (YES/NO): NO